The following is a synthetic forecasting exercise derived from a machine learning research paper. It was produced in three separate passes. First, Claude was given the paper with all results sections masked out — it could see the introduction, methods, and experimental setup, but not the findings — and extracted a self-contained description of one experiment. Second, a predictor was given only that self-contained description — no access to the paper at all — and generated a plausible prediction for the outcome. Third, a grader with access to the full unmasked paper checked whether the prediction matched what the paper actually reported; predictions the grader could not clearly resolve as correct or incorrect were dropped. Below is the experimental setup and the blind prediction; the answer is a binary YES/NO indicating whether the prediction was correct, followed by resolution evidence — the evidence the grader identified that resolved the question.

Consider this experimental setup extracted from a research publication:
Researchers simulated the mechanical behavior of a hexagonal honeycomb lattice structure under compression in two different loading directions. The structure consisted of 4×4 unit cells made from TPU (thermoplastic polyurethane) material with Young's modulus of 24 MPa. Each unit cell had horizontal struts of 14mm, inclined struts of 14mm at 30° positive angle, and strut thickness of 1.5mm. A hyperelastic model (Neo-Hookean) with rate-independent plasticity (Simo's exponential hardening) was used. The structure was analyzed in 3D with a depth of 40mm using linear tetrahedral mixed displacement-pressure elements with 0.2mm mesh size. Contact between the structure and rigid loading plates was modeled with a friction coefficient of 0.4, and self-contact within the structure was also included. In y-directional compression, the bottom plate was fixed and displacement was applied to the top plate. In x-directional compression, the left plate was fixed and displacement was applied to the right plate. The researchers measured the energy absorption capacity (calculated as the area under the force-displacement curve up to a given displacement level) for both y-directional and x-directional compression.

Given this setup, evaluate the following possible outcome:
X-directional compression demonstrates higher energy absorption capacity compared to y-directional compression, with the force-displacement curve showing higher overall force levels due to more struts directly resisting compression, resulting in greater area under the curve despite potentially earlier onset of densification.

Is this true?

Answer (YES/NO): NO